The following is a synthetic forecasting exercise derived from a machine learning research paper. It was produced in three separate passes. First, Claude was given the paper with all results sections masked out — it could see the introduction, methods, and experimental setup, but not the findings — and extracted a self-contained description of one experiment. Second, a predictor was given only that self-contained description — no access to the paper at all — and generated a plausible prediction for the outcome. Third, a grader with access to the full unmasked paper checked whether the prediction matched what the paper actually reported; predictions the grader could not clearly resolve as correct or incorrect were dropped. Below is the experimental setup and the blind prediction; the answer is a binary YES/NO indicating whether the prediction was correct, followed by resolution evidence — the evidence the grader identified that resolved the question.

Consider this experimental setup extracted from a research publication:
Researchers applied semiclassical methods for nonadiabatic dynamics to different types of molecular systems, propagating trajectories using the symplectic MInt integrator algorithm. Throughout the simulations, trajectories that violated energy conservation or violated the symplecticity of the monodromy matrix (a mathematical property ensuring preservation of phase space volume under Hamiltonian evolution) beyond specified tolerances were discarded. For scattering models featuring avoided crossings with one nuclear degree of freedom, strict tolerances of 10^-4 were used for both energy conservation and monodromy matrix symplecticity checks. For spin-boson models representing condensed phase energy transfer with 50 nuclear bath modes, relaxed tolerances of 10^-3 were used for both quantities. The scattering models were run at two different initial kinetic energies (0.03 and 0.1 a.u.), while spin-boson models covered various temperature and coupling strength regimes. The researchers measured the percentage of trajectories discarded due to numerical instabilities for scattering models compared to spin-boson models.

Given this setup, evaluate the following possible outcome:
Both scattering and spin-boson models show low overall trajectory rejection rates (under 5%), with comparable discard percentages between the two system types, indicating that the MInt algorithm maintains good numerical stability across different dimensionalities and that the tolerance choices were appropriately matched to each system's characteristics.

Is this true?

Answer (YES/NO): YES